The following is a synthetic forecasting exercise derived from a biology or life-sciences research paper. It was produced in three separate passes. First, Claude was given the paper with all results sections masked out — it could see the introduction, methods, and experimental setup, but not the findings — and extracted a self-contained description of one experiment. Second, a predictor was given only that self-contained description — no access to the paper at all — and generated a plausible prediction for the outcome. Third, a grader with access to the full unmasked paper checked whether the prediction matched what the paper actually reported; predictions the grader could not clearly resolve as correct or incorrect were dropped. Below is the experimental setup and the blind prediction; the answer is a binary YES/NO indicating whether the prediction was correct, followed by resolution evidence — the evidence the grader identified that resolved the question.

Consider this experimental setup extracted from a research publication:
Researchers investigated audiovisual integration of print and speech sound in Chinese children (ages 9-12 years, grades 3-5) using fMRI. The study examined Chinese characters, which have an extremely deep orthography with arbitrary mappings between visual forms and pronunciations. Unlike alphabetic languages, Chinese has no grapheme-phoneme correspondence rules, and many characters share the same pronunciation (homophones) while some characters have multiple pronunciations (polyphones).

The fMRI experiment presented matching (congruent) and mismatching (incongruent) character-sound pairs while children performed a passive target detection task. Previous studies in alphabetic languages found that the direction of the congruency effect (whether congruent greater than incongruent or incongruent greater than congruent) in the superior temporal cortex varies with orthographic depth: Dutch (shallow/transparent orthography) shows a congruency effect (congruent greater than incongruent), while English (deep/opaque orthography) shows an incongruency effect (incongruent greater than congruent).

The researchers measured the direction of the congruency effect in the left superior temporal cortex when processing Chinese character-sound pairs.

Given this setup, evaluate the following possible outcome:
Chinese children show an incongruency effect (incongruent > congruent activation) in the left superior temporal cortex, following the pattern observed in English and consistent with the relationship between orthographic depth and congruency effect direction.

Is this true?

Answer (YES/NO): YES